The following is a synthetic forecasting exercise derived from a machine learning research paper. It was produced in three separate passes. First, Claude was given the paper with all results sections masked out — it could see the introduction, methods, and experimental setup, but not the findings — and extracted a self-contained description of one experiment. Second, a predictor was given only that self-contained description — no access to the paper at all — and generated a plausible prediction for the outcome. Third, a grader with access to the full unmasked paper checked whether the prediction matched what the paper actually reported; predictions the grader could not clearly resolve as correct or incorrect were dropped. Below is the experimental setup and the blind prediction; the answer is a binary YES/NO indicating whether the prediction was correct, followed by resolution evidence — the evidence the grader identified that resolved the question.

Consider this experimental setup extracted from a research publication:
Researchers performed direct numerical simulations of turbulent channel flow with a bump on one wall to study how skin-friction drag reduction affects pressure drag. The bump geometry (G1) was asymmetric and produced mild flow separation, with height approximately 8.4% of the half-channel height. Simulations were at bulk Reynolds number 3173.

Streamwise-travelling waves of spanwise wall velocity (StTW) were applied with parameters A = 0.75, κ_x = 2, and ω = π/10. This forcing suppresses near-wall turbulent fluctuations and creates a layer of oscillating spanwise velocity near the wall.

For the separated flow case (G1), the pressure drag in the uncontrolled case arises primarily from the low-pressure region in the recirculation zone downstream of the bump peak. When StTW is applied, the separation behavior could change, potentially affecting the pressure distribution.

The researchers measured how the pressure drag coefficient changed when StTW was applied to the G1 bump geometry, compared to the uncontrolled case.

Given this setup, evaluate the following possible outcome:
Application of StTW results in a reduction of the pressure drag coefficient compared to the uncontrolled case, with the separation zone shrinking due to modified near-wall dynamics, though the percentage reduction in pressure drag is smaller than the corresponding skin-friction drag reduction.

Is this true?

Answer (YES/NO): NO